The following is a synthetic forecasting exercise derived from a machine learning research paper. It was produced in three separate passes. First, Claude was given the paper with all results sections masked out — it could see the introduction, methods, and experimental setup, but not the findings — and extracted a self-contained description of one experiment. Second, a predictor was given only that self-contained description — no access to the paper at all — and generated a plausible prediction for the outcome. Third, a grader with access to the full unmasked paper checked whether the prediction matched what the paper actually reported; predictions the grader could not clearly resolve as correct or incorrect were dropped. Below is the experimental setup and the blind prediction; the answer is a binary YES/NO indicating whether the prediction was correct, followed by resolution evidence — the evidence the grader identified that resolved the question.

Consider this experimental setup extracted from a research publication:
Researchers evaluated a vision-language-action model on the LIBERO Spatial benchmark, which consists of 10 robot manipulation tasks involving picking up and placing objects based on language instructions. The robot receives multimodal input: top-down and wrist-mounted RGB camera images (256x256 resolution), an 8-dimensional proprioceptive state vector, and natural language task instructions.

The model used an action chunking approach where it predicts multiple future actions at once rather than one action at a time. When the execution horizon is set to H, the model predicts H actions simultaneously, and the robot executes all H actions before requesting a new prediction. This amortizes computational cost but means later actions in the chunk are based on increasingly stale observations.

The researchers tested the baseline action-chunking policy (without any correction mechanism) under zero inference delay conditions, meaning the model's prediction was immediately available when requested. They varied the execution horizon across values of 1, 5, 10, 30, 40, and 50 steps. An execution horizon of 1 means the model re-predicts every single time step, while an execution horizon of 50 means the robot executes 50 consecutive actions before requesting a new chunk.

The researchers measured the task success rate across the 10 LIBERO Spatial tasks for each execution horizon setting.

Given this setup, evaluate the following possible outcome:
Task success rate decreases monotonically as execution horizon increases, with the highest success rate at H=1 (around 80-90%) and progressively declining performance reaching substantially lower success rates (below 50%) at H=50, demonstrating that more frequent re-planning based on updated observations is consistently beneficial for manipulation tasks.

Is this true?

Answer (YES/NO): NO